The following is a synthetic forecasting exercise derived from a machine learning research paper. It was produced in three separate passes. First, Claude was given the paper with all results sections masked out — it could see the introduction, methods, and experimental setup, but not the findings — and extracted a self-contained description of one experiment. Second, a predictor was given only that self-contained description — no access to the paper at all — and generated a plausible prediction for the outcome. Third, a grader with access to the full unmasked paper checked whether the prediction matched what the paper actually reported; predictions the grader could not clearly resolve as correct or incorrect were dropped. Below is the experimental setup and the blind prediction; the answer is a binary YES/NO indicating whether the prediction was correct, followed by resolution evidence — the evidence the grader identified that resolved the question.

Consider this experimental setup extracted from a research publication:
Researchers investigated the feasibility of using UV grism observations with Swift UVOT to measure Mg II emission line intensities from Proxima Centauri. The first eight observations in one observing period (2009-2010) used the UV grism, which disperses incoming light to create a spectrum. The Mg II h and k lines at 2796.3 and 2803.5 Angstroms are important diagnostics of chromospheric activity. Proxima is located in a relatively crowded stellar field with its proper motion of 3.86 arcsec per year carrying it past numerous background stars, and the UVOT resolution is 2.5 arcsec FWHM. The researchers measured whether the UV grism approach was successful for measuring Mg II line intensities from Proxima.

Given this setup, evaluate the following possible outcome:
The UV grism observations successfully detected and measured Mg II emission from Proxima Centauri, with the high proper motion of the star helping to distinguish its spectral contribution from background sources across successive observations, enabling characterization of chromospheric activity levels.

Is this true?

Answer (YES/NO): NO